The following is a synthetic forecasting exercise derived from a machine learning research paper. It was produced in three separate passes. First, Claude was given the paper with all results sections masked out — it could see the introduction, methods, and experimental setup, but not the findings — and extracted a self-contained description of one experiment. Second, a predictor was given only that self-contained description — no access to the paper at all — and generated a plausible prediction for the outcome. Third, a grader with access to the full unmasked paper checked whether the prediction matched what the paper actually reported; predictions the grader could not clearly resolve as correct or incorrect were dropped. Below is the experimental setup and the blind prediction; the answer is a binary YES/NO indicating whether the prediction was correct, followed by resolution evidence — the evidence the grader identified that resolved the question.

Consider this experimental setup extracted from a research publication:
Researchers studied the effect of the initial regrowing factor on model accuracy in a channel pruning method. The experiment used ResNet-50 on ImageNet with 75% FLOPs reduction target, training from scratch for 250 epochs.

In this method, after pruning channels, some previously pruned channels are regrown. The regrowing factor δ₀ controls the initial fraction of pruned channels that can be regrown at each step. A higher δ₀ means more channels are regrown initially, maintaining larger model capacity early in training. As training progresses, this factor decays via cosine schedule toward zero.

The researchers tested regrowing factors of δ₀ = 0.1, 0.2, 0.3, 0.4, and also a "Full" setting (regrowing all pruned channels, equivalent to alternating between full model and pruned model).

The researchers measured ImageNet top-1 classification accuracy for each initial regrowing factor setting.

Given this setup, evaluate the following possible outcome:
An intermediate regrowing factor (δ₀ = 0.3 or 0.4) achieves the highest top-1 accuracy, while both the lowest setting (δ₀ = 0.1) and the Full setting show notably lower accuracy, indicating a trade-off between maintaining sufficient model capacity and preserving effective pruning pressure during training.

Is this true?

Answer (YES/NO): NO